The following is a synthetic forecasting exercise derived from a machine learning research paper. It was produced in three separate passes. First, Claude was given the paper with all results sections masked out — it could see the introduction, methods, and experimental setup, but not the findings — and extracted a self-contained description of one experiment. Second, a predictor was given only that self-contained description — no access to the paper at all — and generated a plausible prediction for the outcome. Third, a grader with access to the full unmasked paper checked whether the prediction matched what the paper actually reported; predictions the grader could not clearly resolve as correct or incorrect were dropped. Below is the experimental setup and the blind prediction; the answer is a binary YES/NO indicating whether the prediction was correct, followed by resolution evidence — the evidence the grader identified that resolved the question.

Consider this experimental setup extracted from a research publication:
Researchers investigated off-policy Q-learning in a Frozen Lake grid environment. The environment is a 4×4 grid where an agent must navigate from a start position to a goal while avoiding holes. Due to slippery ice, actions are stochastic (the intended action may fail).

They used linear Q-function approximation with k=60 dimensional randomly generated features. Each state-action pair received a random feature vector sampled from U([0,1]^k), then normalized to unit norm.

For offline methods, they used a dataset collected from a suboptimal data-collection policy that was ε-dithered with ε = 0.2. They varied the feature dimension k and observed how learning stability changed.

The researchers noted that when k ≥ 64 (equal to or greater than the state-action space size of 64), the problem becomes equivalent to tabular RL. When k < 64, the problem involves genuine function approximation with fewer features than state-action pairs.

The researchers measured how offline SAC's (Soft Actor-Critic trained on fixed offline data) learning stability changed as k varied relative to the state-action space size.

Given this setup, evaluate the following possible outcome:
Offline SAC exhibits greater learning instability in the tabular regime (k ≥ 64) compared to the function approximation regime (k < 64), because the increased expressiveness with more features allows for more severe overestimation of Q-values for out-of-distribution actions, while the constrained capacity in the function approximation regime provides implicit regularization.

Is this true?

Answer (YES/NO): NO